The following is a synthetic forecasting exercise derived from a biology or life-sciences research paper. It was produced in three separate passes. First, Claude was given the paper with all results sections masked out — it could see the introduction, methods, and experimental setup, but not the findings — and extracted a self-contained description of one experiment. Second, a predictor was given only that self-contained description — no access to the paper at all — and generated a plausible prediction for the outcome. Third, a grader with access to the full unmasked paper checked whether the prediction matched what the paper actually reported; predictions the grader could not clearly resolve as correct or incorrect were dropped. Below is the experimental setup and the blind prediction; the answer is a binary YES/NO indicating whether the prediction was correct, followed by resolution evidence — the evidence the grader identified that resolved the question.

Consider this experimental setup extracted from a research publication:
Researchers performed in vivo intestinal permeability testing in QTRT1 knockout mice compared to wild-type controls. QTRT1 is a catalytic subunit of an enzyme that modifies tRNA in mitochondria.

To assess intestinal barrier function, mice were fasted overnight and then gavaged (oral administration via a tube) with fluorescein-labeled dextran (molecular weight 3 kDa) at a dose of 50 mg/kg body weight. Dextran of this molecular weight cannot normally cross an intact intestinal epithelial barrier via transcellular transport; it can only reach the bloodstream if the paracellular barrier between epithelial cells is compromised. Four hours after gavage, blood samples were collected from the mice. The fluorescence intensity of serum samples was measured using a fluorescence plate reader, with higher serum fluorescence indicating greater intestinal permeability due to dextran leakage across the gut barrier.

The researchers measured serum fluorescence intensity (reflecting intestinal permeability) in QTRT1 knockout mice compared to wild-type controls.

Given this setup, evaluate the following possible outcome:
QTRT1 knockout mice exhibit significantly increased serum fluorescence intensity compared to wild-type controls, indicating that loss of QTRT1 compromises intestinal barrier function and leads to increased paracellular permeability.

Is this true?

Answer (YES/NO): YES